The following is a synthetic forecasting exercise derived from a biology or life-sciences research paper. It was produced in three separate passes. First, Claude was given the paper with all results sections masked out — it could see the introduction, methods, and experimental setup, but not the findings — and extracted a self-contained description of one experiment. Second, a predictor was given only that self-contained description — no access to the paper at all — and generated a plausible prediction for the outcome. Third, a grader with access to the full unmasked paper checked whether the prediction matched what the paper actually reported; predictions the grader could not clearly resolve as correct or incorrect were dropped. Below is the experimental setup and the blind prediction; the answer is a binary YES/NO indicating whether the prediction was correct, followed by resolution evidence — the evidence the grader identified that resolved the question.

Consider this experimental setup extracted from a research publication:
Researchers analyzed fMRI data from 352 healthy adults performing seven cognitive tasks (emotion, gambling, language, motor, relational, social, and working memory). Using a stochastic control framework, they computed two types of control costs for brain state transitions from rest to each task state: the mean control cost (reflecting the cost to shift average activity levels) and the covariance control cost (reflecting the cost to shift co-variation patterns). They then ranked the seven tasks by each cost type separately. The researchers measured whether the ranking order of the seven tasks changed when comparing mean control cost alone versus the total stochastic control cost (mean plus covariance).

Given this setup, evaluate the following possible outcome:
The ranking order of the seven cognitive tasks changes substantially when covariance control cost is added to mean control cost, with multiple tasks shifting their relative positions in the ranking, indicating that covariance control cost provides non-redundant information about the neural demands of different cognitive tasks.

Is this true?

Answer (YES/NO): YES